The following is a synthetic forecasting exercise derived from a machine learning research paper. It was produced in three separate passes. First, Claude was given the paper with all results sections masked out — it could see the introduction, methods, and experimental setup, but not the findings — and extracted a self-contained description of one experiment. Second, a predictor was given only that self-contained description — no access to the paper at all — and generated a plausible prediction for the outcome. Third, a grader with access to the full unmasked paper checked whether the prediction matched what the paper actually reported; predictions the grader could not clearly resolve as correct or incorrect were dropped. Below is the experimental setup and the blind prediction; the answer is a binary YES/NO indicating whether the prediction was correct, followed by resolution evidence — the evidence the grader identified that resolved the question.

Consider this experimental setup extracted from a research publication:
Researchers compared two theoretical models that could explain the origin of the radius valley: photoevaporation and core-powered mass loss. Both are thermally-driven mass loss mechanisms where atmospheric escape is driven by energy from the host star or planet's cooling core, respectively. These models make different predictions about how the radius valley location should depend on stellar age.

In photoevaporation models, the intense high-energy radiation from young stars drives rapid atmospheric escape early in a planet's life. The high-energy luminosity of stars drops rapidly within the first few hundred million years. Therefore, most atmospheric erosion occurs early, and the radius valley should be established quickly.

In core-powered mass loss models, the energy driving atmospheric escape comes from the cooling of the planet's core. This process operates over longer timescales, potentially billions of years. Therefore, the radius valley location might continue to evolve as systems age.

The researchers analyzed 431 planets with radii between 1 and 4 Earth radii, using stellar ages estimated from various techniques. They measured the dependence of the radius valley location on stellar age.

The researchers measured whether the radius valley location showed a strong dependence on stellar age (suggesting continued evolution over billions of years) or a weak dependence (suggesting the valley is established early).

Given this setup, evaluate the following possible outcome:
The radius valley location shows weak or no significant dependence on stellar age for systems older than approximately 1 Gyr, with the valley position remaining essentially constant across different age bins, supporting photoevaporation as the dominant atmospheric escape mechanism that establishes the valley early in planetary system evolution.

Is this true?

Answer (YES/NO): NO